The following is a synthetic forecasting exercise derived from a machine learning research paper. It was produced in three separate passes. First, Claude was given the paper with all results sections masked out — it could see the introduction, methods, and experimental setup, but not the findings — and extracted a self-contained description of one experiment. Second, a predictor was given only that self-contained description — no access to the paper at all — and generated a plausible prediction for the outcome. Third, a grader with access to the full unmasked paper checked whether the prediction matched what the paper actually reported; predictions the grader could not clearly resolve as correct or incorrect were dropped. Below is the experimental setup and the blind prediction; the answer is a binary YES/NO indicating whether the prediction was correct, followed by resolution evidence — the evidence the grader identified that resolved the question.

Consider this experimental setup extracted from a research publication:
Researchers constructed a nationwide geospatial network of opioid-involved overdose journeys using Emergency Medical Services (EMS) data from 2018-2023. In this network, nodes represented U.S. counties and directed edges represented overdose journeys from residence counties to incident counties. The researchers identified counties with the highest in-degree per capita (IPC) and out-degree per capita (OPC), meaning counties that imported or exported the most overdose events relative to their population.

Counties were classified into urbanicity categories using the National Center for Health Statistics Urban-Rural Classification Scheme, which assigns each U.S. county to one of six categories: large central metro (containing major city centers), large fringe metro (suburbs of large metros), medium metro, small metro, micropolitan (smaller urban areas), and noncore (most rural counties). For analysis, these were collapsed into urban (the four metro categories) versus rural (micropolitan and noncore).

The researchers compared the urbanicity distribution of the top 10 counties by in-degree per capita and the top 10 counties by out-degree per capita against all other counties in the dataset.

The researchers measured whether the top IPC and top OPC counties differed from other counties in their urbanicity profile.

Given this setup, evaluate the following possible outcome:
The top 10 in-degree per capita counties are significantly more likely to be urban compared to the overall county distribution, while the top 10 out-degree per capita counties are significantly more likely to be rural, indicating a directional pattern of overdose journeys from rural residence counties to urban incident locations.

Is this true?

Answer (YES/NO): NO